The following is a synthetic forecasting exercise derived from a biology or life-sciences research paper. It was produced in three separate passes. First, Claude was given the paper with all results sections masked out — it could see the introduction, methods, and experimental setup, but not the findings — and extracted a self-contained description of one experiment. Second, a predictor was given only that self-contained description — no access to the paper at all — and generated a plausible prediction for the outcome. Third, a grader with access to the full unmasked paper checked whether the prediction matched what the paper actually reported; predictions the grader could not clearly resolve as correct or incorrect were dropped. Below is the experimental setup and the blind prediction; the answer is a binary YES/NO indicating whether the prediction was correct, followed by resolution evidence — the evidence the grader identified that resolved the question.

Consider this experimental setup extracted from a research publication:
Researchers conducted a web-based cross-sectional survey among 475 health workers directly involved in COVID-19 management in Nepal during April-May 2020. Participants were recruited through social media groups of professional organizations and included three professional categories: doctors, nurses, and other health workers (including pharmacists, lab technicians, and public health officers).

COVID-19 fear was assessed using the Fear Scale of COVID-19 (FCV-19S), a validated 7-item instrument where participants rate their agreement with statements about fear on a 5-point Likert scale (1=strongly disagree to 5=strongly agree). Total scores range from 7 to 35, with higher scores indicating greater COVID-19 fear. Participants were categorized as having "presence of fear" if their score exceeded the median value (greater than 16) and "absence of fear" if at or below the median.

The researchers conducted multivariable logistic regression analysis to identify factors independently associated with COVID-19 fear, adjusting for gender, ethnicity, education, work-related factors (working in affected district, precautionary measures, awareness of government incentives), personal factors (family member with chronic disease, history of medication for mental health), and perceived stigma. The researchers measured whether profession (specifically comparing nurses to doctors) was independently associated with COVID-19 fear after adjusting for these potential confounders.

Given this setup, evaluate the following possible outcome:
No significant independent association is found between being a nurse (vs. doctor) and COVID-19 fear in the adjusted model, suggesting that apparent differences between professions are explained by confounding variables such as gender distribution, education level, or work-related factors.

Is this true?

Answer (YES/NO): NO